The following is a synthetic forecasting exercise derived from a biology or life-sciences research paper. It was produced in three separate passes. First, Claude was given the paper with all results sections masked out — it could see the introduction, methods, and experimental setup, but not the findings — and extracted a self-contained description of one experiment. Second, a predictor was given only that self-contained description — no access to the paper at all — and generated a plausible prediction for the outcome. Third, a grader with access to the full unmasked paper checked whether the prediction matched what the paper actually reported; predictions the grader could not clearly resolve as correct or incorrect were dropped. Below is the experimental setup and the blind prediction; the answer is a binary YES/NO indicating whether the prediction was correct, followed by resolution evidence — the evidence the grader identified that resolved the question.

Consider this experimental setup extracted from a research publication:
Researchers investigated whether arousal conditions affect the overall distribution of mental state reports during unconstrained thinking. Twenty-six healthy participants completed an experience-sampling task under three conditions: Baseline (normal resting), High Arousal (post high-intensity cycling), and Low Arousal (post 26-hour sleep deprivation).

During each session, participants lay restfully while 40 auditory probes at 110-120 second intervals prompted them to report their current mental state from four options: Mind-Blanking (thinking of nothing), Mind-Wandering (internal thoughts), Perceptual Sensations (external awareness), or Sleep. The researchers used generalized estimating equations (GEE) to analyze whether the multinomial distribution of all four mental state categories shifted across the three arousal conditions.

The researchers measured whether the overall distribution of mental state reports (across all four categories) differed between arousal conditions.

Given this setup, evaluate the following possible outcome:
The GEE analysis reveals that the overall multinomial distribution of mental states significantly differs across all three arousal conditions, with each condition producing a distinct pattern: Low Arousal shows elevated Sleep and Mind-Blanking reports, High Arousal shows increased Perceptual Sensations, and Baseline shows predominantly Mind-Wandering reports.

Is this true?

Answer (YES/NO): NO